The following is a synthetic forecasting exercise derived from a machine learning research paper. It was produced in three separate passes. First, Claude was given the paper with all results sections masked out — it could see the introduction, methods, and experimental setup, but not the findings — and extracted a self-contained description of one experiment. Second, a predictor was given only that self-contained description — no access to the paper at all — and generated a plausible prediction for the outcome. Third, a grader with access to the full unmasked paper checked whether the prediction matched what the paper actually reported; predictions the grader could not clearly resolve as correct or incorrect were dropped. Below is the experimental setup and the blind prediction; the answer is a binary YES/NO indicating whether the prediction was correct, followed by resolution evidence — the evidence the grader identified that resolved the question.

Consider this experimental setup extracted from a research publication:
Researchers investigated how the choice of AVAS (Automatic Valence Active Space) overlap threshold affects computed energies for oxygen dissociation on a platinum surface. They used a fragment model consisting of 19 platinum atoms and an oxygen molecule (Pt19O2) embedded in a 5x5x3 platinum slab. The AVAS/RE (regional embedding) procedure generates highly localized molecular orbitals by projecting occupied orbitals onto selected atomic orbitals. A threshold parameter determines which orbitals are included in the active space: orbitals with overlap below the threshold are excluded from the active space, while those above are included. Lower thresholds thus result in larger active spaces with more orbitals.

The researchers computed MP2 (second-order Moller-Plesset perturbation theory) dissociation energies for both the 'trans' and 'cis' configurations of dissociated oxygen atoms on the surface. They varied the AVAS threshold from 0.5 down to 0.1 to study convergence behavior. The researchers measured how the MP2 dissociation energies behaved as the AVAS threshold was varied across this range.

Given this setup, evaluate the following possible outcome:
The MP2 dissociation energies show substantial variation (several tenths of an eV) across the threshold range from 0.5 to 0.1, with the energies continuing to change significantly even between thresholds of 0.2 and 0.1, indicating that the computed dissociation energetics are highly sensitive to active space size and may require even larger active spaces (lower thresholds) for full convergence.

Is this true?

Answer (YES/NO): NO